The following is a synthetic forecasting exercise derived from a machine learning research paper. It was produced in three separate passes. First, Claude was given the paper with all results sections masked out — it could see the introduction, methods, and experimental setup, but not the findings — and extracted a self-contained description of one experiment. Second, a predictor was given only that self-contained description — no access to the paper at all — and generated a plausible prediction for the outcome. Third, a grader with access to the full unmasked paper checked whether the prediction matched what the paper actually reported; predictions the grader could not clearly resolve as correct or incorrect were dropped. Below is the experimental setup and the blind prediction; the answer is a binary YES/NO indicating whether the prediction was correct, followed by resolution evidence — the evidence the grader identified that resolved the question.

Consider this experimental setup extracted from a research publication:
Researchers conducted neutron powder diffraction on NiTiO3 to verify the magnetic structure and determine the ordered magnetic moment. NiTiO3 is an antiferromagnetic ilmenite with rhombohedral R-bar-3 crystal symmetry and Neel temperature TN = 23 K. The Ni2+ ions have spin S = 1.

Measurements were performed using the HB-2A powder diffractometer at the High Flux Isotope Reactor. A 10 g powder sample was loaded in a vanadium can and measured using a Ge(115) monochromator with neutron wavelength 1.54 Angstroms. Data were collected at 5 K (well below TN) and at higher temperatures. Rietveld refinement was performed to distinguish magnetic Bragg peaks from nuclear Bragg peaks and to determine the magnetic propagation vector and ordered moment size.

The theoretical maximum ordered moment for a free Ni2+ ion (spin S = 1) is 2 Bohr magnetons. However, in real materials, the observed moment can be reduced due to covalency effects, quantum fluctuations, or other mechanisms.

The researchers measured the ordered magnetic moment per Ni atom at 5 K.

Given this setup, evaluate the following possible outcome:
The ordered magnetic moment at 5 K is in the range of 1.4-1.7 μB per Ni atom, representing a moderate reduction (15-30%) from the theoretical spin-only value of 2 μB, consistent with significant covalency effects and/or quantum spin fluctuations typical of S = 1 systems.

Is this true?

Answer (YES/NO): NO